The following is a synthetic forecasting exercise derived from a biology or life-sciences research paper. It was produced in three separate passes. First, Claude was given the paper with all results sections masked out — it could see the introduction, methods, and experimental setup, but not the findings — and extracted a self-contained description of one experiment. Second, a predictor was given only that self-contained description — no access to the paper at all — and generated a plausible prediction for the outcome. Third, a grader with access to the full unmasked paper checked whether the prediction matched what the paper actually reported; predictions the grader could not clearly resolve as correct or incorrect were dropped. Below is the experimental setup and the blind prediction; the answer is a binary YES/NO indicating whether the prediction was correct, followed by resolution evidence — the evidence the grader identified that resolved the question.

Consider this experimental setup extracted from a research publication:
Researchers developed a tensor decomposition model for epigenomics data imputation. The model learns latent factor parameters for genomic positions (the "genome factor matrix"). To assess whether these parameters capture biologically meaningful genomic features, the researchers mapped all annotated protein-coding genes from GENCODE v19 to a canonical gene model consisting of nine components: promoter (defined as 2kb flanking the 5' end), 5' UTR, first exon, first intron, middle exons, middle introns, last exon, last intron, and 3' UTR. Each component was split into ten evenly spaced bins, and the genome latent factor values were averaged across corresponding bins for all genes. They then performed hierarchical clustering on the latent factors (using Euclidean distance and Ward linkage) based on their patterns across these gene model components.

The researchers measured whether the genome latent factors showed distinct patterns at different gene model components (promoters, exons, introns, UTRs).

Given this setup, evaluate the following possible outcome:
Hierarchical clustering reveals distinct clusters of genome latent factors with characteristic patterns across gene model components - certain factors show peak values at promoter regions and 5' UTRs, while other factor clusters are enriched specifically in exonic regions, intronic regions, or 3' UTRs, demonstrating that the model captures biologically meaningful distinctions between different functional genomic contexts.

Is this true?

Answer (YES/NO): YES